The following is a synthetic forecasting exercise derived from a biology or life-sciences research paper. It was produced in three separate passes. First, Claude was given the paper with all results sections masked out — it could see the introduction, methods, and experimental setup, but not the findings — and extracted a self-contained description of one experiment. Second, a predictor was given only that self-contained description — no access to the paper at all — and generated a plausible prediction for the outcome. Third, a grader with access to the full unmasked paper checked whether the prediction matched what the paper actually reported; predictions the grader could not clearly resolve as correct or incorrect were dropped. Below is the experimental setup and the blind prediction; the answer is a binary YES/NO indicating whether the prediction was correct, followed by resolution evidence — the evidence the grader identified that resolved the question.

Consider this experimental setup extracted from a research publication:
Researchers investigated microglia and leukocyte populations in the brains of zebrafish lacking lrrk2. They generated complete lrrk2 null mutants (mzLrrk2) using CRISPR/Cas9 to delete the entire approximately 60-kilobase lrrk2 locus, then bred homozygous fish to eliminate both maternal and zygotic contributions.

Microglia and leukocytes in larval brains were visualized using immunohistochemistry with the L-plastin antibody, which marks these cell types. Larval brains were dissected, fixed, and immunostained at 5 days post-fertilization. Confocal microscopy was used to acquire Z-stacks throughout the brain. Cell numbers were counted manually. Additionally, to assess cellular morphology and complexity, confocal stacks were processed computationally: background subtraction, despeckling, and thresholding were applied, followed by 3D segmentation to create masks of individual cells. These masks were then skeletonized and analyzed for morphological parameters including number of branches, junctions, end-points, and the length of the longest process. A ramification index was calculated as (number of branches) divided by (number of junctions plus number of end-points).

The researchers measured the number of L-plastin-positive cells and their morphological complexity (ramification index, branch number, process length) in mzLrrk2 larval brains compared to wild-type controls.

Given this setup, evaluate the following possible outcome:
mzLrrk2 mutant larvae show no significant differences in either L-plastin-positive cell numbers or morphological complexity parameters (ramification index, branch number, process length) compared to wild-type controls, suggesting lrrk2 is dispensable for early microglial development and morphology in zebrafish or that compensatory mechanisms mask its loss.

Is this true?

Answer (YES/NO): NO